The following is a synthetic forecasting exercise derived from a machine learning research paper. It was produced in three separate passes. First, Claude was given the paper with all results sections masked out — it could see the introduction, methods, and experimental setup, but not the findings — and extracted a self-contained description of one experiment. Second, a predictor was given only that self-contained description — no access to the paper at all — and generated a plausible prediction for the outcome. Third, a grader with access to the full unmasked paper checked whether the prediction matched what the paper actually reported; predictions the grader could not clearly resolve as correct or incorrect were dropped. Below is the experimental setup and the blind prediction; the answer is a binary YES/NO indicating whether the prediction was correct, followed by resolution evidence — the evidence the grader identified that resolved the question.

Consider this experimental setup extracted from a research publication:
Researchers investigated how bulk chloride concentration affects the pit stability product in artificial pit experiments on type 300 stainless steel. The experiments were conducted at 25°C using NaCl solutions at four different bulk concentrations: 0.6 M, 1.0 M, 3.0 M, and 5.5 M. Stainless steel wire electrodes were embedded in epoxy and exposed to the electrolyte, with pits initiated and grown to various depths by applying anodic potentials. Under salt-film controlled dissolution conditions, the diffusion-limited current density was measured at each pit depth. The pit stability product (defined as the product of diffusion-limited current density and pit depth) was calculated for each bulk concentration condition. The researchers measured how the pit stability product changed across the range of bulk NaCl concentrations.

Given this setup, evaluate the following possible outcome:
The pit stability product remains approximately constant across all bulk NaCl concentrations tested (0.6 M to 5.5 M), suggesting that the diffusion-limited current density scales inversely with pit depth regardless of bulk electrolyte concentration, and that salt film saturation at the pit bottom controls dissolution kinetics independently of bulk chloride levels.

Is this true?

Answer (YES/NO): NO